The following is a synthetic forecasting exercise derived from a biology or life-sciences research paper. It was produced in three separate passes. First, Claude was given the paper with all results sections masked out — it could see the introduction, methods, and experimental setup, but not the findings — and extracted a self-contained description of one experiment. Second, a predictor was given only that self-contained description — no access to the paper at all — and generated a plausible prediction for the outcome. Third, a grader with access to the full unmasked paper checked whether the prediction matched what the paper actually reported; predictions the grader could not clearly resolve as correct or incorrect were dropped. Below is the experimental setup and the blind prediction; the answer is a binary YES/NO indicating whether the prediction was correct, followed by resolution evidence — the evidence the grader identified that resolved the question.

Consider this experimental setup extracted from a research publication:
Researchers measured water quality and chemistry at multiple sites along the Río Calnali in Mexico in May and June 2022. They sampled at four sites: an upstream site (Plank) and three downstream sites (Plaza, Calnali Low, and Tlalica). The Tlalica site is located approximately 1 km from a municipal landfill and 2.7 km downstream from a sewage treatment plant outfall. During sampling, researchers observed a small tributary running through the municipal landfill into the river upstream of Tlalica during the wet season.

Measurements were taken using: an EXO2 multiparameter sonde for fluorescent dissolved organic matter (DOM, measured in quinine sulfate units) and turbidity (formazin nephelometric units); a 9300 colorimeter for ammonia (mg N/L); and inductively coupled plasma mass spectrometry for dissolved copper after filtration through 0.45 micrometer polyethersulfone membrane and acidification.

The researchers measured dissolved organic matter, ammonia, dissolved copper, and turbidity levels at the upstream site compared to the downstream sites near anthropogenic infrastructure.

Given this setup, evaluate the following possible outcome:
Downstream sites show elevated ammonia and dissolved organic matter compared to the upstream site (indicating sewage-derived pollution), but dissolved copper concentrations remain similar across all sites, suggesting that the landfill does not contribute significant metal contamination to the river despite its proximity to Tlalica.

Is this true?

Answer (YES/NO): NO